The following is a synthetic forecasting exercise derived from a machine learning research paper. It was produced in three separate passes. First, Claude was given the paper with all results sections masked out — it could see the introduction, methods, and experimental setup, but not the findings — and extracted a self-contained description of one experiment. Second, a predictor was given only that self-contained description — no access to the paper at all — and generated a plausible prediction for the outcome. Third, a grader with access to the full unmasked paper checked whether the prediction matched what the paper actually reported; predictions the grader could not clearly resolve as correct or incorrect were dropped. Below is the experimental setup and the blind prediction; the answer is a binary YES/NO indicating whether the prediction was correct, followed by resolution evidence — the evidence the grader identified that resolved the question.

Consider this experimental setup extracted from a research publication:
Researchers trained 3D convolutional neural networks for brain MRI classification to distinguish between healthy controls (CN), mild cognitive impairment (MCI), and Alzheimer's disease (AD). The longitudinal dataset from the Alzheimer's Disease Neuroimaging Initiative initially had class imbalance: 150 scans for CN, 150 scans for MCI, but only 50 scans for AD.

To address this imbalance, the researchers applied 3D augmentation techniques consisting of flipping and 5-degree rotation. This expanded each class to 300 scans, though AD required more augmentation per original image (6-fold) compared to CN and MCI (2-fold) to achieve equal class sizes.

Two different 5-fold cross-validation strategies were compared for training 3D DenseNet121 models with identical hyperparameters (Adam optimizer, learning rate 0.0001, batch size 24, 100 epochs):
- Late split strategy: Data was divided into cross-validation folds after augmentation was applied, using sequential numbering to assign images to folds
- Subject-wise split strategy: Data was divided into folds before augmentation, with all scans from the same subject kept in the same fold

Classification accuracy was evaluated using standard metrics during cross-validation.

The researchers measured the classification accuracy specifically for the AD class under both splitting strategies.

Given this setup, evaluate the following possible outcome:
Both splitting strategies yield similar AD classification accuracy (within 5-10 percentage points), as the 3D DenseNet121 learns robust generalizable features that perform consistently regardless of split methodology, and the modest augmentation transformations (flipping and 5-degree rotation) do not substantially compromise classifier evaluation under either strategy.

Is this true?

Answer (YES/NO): NO